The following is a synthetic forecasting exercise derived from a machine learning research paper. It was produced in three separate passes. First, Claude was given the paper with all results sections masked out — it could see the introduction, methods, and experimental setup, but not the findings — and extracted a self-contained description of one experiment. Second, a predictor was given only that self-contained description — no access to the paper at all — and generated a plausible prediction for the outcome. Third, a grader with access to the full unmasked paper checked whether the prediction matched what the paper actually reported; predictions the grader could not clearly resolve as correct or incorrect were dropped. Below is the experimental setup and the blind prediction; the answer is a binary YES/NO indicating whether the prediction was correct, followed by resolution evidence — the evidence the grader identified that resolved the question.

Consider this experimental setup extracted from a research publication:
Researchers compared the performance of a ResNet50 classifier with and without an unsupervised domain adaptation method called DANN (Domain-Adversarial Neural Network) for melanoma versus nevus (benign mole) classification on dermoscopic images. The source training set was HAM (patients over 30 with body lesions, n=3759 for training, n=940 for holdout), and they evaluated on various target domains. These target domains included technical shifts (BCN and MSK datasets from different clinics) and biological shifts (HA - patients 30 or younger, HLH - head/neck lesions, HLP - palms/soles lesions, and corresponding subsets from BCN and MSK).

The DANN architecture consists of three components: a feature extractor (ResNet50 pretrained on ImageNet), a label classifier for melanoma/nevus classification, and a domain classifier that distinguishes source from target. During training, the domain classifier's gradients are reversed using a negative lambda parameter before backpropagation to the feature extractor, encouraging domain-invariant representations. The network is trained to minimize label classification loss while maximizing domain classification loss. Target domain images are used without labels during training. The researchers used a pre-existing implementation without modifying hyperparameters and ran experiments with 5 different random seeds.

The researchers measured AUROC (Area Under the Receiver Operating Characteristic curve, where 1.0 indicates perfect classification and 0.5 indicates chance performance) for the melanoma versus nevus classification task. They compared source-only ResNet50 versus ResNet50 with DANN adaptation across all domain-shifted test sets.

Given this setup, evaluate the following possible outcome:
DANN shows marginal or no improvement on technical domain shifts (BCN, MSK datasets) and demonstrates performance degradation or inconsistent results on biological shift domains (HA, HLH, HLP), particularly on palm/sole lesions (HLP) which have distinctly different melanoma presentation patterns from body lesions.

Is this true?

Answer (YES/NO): NO